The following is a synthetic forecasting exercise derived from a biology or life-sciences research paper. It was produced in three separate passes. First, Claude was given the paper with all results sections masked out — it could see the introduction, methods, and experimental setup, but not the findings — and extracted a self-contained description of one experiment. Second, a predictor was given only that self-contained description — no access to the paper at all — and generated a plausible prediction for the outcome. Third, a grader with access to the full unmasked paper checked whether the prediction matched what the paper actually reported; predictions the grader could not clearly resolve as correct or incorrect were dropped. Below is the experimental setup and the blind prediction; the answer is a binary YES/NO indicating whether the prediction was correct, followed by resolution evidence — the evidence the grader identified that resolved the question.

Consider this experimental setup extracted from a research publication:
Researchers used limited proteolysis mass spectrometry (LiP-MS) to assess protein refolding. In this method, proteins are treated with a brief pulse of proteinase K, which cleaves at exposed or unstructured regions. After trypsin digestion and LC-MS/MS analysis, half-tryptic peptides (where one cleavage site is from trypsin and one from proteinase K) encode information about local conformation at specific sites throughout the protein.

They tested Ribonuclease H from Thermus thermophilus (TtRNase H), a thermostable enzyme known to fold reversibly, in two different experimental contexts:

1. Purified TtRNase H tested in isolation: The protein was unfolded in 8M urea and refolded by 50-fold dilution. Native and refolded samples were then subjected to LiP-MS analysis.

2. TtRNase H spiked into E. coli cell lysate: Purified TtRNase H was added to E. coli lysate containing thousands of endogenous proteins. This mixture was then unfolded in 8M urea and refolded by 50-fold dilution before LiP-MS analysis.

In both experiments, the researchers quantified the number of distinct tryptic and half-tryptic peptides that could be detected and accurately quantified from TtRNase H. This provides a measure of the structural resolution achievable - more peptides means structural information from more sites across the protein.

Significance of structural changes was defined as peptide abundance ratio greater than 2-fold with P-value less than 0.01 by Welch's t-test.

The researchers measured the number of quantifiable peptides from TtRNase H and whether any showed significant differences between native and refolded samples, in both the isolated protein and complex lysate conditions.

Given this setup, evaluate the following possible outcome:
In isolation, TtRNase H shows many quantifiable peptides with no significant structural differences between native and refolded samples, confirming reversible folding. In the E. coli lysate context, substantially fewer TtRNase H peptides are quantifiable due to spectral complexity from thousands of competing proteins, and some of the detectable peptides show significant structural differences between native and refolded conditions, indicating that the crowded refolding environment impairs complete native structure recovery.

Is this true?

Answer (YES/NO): NO